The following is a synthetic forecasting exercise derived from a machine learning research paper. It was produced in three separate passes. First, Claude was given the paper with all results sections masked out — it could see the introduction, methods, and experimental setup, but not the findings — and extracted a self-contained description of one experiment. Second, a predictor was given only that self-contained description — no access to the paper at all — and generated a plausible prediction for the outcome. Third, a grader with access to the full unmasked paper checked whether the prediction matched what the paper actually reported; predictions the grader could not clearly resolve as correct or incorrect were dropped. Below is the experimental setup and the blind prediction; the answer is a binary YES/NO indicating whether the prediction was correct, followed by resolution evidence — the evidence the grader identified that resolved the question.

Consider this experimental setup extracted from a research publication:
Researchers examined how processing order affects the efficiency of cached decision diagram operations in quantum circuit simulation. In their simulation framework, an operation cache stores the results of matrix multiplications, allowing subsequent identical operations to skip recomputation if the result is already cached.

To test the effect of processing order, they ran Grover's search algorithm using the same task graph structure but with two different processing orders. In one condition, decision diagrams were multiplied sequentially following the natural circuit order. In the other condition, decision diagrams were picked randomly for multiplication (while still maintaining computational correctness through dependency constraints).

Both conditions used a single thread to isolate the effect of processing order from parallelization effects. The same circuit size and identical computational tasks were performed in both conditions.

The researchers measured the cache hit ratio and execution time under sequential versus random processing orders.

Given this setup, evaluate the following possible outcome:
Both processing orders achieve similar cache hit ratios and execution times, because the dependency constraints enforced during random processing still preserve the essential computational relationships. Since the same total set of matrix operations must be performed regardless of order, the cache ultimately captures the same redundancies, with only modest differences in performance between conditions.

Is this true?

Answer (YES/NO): NO